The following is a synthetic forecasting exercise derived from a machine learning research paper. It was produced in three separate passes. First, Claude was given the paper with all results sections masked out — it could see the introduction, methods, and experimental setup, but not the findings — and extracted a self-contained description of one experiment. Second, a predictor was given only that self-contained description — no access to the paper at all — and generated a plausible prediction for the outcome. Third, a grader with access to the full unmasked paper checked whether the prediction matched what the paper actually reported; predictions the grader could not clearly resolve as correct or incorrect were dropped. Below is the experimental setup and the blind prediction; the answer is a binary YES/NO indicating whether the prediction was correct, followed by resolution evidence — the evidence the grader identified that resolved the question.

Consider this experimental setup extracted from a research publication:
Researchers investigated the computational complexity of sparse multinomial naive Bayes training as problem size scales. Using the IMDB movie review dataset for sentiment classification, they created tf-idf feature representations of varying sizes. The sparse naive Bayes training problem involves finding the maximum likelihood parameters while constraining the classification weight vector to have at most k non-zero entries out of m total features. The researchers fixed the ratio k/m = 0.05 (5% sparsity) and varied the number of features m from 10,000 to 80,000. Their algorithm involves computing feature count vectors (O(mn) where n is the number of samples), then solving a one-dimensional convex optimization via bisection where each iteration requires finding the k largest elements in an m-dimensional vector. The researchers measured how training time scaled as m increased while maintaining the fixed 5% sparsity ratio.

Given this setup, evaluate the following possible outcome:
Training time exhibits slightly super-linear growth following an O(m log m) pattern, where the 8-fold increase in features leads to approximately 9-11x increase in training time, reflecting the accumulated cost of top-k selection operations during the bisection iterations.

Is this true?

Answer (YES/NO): NO